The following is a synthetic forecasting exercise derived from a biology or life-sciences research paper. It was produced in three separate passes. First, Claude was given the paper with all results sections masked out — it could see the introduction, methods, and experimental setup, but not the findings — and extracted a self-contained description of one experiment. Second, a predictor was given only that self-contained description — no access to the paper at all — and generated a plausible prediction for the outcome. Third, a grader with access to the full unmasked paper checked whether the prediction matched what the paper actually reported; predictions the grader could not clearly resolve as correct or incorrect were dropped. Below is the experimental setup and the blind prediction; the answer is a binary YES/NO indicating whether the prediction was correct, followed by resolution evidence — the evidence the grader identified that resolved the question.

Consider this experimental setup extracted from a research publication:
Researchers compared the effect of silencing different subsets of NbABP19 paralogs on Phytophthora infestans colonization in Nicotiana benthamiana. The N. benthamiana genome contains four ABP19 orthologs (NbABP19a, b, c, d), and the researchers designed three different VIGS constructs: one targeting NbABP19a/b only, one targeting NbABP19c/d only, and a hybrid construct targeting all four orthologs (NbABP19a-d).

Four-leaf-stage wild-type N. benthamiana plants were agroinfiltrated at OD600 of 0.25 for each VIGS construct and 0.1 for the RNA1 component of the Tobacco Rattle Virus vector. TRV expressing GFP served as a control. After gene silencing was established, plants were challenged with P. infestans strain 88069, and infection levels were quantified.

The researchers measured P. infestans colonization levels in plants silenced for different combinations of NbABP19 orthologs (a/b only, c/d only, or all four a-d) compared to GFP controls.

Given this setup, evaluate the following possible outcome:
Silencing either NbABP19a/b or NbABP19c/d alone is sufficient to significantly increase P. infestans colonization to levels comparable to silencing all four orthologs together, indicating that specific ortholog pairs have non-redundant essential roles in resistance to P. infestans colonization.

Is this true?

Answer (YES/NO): NO